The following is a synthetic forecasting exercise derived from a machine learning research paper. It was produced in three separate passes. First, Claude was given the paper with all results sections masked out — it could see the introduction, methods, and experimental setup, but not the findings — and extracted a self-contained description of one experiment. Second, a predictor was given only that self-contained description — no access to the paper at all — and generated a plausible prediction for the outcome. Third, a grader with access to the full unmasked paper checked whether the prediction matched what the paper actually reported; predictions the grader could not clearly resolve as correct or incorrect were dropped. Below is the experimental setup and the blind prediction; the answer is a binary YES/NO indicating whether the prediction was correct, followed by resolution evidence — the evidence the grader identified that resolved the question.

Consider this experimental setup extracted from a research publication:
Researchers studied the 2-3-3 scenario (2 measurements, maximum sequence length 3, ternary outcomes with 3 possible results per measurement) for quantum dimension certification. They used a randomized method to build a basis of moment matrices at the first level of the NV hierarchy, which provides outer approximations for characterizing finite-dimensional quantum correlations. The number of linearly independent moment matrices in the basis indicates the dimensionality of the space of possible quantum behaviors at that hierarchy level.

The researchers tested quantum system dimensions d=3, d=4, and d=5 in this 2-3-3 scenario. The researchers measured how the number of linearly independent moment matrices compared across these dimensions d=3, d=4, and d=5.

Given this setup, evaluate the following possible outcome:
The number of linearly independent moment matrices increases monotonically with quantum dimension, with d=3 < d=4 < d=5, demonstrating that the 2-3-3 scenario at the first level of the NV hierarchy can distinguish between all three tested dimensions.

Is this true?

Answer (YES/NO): NO